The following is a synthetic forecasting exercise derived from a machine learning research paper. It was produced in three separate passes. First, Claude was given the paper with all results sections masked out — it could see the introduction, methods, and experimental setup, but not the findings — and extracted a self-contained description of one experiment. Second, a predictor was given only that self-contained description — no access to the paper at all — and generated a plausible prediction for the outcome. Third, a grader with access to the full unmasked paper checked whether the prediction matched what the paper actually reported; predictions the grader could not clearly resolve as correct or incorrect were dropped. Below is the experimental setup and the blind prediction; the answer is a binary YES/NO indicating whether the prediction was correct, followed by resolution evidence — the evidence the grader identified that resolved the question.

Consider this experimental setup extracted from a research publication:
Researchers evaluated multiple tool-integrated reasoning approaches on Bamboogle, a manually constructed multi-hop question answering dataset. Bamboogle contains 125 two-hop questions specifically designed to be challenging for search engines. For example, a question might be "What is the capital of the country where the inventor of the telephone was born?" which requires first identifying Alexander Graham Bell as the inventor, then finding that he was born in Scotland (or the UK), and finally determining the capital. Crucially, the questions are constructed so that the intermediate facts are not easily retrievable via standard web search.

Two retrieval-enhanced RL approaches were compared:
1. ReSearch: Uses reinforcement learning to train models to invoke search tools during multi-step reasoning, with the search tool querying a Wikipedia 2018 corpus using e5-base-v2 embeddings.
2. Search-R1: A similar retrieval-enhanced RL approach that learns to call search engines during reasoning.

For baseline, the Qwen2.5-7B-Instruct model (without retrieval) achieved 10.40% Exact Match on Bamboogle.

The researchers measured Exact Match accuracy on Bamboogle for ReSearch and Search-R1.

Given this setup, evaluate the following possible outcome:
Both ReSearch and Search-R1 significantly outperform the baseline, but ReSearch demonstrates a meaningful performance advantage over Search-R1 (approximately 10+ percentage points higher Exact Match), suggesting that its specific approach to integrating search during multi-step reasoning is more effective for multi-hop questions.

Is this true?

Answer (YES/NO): NO